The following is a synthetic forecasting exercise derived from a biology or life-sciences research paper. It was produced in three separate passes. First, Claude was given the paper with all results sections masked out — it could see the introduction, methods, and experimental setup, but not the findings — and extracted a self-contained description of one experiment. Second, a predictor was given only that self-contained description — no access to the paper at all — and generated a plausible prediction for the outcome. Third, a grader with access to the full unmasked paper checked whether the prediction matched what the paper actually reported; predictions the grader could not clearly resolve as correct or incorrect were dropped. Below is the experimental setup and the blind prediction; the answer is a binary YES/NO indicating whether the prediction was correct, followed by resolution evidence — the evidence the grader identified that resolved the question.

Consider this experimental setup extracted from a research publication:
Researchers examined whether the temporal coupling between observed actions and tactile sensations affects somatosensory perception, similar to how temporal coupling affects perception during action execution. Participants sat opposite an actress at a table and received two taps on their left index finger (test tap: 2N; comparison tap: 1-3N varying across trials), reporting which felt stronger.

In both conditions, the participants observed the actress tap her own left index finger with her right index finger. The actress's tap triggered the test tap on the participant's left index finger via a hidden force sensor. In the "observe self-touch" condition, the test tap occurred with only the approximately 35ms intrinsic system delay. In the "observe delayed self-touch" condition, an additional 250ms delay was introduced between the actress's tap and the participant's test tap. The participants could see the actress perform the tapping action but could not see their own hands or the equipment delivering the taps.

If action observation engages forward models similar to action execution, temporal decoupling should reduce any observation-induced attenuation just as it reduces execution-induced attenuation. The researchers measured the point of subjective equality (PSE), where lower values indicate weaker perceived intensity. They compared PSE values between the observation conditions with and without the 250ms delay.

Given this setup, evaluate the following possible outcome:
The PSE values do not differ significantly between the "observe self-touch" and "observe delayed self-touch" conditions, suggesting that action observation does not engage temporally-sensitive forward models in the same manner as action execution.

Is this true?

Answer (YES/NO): YES